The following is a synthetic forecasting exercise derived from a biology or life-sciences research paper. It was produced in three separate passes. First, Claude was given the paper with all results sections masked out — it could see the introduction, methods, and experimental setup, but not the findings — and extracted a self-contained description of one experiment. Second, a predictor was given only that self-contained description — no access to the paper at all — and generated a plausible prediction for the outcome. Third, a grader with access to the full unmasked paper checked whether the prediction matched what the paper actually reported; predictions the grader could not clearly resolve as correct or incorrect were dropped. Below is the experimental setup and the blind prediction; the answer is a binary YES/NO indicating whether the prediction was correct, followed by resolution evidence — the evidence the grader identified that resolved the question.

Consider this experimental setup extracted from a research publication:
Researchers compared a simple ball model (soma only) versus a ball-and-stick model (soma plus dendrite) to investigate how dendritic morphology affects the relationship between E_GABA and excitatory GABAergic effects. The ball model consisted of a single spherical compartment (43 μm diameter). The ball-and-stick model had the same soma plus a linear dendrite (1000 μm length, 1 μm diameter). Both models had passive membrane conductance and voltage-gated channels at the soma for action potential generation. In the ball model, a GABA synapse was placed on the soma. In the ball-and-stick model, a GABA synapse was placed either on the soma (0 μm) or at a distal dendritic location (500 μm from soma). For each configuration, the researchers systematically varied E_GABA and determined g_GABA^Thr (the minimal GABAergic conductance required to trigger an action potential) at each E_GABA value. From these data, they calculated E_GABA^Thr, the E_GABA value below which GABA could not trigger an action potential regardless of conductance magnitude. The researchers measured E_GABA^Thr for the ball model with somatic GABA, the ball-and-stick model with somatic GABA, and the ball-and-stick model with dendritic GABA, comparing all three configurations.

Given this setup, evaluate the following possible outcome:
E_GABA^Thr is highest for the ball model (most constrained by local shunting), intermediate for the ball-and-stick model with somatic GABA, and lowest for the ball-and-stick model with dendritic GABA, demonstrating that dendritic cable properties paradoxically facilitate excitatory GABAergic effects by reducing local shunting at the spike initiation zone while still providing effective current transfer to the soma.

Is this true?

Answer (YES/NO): NO